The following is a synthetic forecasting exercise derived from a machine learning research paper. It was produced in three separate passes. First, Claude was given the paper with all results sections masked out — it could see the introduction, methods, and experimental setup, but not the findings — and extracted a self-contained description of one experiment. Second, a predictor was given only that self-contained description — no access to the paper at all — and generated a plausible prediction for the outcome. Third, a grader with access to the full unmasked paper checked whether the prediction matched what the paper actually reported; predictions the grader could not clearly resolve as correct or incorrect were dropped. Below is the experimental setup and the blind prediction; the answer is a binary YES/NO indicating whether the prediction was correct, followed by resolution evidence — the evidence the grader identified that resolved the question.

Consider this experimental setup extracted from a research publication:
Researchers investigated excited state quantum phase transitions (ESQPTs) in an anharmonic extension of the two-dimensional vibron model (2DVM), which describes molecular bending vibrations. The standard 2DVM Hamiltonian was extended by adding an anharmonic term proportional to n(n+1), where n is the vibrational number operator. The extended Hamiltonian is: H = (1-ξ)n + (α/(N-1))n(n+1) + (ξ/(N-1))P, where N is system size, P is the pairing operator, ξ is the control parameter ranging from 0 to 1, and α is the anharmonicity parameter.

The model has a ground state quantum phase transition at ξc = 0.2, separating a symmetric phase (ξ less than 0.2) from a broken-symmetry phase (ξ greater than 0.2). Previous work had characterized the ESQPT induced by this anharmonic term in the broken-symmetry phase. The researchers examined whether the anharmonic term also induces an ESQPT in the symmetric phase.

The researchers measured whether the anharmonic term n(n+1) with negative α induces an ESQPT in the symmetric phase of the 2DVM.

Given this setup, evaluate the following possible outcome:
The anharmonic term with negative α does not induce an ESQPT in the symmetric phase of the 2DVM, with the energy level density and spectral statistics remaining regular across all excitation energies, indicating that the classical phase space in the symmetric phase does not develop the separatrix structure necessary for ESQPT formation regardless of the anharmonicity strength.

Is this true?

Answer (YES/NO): NO